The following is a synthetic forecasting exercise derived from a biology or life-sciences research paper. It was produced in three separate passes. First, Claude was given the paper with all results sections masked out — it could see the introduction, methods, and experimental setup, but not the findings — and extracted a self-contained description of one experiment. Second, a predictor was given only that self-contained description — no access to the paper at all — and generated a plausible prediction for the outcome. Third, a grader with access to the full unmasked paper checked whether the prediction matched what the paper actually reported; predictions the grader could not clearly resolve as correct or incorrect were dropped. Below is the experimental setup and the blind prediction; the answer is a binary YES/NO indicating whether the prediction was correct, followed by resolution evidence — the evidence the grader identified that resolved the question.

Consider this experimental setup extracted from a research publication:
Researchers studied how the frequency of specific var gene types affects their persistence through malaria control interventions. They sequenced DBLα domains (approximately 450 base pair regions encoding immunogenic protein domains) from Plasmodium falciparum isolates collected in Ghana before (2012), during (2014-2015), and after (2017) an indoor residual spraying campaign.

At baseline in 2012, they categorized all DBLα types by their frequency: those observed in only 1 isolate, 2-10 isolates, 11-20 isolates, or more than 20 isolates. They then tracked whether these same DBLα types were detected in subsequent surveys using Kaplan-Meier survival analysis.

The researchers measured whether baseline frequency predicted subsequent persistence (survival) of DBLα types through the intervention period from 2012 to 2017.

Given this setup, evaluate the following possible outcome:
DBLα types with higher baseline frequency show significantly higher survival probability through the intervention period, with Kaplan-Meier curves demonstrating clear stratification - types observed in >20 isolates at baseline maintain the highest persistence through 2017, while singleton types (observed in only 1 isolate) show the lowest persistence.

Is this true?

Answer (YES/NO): YES